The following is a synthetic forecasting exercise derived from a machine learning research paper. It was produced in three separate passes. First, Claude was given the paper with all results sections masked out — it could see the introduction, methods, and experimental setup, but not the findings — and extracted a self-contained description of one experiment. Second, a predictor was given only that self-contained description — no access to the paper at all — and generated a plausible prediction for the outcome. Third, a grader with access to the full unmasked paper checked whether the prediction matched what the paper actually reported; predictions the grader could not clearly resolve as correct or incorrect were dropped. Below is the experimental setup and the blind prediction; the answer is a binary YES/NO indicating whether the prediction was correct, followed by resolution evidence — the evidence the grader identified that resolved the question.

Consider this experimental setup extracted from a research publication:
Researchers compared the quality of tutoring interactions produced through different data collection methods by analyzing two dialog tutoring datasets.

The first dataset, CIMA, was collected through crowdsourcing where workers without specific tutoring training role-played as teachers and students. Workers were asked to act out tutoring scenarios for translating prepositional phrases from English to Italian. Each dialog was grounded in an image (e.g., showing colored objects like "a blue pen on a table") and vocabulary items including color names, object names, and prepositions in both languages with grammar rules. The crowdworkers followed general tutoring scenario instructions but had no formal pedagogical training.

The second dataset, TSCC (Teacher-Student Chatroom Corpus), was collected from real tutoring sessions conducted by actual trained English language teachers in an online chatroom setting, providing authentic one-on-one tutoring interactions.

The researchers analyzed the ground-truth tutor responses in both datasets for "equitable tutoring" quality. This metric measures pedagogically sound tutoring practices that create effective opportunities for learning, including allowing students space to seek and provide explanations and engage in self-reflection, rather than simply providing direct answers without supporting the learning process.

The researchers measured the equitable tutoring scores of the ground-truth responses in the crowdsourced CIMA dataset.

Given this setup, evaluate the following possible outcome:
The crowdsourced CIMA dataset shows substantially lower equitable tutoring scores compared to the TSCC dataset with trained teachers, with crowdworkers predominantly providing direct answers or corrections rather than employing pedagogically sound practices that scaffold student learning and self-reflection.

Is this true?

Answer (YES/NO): NO